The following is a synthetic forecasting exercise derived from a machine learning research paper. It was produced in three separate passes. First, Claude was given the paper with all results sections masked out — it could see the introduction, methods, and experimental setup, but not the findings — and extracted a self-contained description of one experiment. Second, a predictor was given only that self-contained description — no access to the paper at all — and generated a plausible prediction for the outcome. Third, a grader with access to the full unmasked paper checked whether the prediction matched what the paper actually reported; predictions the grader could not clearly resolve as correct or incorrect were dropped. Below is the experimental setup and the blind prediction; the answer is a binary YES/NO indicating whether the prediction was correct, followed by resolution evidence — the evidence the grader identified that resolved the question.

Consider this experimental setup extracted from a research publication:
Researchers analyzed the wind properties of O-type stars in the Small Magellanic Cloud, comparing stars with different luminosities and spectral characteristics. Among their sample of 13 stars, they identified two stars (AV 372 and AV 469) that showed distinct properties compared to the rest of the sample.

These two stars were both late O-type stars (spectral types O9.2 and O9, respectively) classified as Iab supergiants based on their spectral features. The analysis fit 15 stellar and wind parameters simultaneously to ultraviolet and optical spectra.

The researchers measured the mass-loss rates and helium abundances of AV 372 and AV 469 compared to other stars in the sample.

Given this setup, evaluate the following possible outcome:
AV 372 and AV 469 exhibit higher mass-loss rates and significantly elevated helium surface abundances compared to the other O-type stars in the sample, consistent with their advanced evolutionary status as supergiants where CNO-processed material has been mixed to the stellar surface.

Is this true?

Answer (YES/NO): YES